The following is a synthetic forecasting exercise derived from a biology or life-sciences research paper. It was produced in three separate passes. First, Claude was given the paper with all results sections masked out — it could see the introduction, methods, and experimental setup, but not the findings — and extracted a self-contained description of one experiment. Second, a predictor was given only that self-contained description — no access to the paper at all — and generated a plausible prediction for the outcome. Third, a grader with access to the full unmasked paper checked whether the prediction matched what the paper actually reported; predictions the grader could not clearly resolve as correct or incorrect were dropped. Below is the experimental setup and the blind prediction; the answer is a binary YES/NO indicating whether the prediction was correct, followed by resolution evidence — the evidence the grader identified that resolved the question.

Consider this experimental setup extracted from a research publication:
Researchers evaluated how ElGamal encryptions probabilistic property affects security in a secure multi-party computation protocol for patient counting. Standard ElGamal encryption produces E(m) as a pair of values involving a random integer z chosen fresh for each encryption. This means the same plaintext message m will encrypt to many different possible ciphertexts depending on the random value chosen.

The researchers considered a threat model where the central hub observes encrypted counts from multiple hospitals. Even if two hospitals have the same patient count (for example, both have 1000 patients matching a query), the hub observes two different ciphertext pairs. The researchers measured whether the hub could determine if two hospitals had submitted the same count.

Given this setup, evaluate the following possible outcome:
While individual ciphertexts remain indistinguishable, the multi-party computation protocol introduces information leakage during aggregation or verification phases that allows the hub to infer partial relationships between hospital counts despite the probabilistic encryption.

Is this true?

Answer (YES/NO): NO